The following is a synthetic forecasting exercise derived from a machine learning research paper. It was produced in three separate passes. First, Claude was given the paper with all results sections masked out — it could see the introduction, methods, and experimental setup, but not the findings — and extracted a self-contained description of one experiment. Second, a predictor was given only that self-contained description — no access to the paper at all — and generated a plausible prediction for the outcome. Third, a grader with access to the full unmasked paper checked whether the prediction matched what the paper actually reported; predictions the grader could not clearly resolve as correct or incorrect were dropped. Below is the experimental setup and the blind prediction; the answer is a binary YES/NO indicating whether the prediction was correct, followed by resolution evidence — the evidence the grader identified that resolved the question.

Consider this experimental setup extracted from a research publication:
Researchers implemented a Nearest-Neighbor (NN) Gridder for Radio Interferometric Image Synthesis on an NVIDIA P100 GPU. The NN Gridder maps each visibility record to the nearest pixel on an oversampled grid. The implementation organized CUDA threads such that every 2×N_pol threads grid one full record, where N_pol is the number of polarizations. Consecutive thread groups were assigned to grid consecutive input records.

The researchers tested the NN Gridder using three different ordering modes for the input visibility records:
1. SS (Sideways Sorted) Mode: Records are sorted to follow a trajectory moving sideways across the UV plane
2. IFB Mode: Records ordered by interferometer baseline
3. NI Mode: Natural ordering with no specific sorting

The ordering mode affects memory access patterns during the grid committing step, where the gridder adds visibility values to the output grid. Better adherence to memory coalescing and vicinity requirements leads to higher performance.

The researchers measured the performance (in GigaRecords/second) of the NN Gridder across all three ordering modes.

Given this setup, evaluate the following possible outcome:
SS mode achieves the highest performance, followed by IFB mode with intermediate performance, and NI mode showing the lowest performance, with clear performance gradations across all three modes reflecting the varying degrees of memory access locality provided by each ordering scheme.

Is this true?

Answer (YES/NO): YES